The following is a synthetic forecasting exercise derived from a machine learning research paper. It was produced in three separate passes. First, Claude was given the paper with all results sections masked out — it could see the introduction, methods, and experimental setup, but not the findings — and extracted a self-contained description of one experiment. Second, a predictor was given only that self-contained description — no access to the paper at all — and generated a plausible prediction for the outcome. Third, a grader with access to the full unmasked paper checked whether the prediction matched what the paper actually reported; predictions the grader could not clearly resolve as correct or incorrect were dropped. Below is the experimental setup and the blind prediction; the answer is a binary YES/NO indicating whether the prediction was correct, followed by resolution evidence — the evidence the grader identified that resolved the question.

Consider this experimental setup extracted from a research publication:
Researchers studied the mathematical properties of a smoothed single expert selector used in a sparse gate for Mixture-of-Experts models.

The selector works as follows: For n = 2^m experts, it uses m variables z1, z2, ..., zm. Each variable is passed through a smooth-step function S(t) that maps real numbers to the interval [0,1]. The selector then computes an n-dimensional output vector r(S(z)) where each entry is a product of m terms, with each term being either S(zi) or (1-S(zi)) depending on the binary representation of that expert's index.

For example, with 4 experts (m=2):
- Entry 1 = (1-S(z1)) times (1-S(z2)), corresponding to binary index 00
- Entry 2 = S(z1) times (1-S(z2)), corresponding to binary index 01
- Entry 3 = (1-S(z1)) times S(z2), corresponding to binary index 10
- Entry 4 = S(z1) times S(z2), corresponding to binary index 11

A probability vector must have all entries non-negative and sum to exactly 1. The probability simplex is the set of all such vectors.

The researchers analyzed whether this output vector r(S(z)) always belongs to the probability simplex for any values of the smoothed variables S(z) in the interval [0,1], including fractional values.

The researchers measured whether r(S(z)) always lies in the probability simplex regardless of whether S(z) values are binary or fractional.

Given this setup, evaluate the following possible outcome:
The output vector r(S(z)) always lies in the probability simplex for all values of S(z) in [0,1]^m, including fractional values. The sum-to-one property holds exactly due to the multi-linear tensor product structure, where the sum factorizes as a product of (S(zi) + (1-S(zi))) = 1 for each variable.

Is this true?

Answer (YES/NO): YES